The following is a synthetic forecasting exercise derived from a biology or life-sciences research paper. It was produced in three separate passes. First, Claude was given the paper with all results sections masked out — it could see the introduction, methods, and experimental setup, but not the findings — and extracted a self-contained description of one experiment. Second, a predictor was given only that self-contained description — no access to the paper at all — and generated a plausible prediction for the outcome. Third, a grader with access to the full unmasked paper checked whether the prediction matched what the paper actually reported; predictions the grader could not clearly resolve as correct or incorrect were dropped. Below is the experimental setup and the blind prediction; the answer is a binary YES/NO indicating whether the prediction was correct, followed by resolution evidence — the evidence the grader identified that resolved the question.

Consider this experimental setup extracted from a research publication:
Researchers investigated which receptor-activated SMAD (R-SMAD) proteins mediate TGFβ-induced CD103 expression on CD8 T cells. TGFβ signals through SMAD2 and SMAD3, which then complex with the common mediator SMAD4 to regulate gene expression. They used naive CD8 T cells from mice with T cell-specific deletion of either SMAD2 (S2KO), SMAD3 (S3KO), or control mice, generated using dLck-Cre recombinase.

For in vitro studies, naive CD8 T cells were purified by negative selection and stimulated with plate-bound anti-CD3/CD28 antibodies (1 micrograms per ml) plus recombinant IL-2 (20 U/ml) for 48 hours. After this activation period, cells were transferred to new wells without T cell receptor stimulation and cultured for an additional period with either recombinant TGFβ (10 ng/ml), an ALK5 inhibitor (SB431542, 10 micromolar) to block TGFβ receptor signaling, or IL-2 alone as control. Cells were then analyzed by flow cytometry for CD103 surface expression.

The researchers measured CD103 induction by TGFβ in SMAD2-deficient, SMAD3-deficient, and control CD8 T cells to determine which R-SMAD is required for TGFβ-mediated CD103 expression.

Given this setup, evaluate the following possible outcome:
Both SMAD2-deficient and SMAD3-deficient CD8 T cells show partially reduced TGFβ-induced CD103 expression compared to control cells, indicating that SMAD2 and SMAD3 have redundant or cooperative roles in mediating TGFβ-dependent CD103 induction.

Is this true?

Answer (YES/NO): NO